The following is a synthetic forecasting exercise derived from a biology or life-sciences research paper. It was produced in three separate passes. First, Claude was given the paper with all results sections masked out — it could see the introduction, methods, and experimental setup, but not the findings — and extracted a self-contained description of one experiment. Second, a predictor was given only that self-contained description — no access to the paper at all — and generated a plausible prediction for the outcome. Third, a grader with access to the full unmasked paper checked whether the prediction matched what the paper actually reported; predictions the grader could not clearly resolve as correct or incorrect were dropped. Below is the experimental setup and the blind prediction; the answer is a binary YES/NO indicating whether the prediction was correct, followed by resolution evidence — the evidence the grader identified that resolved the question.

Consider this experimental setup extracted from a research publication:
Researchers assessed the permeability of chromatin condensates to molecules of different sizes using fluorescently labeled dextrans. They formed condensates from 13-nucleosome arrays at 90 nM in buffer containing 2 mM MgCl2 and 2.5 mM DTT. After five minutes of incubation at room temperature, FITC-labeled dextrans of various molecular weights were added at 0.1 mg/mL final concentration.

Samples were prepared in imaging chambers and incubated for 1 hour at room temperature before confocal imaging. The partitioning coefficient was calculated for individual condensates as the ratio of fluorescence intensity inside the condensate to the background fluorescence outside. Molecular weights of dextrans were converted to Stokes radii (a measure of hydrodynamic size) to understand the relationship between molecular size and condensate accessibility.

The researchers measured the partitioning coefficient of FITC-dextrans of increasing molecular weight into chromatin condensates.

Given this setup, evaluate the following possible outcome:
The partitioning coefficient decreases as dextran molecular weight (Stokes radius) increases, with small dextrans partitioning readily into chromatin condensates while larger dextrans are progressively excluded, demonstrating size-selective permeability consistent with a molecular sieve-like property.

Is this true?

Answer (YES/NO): YES